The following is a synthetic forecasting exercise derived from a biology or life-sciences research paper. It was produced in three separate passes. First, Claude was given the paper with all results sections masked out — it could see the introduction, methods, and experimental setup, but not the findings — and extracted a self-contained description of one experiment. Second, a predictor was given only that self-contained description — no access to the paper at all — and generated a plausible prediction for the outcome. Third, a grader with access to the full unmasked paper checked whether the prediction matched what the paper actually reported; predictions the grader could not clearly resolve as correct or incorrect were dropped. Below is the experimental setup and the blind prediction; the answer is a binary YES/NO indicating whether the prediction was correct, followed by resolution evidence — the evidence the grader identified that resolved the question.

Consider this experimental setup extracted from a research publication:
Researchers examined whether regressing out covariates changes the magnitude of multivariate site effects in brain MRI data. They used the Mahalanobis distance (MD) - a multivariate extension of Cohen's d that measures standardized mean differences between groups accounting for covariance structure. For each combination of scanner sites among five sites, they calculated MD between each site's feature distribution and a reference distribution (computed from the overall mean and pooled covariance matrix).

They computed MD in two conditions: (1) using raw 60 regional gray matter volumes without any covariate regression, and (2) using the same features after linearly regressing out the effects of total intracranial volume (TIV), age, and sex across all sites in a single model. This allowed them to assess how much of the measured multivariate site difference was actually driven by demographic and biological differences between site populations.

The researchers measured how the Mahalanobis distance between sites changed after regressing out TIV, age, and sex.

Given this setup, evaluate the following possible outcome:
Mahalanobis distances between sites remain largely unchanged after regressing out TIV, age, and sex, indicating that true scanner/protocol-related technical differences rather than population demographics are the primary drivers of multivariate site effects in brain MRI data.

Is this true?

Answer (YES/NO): NO